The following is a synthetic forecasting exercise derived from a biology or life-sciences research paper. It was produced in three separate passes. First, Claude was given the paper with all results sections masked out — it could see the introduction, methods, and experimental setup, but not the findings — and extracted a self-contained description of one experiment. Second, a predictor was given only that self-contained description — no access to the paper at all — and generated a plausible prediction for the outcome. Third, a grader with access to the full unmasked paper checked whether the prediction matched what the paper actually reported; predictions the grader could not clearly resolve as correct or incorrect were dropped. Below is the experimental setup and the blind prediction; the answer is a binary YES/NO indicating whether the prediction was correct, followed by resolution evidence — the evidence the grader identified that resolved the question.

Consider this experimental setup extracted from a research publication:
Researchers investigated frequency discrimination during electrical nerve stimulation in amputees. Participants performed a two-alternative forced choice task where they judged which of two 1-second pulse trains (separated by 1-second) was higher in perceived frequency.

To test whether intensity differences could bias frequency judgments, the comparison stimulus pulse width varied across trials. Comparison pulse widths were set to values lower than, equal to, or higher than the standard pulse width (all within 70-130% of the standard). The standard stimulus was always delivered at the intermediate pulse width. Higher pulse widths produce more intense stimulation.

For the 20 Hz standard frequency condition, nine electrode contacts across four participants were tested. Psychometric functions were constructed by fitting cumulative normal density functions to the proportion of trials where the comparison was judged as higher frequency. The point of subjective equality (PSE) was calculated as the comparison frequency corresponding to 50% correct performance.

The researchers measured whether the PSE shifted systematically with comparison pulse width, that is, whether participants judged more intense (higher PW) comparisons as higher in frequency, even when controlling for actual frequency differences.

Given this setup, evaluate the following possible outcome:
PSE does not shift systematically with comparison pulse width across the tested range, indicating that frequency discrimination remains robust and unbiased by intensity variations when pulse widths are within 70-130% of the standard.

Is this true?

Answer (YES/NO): NO